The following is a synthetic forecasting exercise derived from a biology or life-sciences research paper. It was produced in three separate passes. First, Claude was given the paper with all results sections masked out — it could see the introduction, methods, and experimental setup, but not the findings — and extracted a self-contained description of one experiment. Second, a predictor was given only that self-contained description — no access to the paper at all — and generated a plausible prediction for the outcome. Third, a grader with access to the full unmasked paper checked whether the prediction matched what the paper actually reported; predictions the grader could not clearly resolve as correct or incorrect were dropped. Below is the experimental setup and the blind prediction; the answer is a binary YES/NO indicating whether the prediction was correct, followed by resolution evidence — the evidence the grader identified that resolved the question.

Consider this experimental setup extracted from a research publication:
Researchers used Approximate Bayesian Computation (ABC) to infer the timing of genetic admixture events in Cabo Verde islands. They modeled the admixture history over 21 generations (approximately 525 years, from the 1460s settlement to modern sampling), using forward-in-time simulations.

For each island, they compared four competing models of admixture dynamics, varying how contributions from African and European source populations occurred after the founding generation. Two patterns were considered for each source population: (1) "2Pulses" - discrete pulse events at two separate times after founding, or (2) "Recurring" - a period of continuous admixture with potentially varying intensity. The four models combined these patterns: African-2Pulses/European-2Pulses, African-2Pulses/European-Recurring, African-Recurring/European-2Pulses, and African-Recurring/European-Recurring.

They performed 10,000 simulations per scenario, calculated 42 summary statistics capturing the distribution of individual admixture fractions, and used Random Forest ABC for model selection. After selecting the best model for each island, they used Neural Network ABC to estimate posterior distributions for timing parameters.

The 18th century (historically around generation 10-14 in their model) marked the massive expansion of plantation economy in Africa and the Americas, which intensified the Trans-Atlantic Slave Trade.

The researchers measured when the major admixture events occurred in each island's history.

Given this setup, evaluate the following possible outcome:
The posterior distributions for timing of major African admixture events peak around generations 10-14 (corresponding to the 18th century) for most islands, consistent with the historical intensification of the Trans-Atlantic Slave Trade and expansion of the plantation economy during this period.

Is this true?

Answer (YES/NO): NO